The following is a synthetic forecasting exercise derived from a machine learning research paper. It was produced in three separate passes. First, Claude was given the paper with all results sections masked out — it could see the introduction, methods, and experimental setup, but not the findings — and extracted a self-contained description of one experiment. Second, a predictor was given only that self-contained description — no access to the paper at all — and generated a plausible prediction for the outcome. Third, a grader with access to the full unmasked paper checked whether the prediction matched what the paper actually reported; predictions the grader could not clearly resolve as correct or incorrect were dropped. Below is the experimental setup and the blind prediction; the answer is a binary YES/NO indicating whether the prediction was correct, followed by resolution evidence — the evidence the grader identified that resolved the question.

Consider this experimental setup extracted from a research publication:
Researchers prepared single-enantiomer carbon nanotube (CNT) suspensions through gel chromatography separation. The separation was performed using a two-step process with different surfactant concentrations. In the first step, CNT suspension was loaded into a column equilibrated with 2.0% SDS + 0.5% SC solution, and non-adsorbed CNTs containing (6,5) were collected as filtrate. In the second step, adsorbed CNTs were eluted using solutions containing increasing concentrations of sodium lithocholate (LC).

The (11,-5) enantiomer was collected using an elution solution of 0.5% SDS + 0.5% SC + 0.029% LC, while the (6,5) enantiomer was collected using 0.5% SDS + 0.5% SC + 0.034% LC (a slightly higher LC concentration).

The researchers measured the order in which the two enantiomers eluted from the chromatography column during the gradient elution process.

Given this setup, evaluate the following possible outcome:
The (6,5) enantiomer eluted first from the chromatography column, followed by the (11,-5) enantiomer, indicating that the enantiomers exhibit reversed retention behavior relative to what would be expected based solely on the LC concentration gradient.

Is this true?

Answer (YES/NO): NO